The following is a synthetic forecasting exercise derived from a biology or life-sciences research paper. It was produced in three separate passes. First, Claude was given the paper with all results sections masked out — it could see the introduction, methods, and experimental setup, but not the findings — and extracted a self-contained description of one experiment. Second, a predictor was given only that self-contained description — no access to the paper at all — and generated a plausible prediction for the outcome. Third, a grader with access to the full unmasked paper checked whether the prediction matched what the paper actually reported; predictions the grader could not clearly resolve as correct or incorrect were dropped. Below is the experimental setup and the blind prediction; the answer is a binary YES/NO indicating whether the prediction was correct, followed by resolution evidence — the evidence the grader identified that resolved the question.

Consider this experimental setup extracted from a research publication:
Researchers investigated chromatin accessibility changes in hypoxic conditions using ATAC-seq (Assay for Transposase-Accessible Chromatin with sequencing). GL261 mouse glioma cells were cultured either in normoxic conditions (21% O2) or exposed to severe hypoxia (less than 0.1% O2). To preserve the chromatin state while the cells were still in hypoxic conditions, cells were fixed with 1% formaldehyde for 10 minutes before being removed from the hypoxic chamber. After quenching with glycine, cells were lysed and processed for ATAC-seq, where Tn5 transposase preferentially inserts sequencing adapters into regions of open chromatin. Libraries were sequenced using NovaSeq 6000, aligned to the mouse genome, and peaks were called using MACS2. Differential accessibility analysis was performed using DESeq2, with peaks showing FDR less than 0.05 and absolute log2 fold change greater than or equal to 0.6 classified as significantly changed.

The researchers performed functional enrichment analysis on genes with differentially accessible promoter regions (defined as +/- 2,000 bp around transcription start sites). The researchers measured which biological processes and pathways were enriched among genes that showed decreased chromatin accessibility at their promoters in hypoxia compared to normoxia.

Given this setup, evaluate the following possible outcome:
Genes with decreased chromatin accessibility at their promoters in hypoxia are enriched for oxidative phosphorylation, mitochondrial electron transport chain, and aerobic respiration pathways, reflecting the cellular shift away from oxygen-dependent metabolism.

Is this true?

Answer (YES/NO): NO